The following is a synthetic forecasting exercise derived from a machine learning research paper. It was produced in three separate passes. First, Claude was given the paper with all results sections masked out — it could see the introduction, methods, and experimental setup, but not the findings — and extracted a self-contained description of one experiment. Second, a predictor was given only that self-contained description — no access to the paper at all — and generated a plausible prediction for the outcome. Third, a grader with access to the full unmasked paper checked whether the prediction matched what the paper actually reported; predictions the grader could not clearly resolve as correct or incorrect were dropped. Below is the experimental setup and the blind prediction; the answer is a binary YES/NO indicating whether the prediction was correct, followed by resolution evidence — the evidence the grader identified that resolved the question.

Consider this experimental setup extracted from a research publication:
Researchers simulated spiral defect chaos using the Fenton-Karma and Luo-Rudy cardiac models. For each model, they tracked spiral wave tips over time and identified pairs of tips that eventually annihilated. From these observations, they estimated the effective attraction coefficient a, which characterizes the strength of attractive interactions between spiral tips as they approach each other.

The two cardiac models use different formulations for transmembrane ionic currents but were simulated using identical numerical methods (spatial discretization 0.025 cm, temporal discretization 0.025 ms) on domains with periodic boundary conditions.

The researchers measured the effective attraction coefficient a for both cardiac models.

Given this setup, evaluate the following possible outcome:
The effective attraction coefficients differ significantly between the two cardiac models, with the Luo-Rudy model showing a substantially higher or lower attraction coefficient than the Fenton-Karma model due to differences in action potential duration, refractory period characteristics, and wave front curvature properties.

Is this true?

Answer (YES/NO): YES